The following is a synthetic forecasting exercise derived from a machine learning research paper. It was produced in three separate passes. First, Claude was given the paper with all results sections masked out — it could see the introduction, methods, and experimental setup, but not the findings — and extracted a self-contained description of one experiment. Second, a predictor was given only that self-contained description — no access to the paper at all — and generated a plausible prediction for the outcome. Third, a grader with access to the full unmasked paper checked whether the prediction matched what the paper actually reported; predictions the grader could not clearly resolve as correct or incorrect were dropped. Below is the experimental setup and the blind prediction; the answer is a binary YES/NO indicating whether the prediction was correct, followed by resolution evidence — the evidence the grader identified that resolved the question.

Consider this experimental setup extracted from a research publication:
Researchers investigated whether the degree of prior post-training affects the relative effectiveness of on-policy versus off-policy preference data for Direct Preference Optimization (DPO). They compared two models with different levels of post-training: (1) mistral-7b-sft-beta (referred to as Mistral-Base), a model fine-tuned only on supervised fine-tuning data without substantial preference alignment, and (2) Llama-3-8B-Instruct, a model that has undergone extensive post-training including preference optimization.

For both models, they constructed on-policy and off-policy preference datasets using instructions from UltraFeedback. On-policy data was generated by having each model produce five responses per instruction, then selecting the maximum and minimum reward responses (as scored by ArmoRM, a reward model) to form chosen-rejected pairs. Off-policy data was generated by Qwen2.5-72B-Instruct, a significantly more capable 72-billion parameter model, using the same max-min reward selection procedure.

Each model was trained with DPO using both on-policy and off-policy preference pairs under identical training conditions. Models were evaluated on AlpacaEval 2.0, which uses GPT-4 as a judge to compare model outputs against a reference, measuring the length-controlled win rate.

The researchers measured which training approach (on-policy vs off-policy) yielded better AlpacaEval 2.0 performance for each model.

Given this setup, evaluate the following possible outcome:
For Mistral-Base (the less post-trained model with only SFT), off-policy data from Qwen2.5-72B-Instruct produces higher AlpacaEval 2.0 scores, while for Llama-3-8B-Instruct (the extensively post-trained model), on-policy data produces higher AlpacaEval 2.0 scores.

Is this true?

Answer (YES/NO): YES